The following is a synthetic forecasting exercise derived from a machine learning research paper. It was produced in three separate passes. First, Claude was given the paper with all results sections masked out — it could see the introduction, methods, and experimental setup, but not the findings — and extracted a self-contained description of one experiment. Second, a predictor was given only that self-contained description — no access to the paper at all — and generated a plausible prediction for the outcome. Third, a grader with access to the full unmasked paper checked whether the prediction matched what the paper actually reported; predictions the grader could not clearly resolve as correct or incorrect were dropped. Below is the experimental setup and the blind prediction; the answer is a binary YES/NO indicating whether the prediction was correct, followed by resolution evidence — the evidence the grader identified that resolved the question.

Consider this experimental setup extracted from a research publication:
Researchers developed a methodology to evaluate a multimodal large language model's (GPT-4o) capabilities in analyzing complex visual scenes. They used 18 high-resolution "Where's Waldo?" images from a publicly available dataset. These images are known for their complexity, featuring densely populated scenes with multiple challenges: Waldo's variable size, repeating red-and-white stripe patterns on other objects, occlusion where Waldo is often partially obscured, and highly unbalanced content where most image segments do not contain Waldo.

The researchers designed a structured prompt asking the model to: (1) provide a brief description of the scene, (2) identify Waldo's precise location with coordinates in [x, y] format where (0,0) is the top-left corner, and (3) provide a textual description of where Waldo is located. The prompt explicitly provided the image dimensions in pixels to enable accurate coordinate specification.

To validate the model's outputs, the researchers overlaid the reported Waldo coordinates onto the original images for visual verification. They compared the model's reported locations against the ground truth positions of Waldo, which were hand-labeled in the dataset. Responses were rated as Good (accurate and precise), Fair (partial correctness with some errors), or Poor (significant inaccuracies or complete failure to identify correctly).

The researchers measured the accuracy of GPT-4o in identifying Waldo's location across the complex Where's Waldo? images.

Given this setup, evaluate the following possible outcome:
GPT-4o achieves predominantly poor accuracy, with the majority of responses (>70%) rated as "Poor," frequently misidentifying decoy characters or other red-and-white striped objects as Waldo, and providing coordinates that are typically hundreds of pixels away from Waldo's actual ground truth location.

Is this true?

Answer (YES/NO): NO